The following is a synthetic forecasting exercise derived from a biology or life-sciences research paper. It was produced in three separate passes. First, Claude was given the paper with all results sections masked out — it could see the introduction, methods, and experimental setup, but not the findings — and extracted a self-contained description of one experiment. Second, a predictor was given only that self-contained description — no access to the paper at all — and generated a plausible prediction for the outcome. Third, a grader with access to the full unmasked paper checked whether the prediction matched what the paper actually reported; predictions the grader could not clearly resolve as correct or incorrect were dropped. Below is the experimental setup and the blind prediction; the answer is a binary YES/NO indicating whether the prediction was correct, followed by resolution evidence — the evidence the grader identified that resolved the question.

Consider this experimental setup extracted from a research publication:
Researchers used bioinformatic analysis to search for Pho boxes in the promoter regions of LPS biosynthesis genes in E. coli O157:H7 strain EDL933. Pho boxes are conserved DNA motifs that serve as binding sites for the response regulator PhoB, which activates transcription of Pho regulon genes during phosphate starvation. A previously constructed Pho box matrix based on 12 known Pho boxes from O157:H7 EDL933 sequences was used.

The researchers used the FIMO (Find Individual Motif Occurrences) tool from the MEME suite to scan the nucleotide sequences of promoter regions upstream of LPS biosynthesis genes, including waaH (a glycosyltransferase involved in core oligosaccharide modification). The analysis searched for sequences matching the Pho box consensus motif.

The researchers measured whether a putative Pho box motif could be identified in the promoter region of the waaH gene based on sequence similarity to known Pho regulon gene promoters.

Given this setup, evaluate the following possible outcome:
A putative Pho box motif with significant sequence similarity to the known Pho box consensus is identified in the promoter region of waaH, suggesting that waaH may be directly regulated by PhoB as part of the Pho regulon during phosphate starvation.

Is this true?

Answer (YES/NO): YES